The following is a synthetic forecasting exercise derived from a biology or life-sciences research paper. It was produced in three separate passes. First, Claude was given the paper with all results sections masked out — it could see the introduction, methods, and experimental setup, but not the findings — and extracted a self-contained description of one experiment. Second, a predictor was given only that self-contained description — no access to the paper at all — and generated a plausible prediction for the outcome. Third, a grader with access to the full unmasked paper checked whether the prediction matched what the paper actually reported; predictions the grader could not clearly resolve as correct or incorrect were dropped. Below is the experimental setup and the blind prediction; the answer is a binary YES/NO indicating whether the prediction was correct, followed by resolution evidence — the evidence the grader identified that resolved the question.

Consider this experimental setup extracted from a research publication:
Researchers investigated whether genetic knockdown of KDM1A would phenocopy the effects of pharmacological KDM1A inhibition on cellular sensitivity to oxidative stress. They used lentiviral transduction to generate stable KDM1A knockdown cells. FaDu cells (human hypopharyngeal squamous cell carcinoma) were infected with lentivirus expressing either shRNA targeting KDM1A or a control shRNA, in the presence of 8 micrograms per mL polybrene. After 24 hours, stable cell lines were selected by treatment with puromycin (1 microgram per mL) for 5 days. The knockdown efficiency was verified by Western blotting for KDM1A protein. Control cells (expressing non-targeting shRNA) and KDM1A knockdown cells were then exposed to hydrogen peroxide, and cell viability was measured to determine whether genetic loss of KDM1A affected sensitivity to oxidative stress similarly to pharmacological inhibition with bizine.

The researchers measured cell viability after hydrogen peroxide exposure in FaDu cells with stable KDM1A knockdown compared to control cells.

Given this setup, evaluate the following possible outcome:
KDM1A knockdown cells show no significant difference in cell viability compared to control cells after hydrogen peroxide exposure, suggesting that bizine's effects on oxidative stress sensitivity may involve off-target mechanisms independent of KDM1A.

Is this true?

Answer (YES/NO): NO